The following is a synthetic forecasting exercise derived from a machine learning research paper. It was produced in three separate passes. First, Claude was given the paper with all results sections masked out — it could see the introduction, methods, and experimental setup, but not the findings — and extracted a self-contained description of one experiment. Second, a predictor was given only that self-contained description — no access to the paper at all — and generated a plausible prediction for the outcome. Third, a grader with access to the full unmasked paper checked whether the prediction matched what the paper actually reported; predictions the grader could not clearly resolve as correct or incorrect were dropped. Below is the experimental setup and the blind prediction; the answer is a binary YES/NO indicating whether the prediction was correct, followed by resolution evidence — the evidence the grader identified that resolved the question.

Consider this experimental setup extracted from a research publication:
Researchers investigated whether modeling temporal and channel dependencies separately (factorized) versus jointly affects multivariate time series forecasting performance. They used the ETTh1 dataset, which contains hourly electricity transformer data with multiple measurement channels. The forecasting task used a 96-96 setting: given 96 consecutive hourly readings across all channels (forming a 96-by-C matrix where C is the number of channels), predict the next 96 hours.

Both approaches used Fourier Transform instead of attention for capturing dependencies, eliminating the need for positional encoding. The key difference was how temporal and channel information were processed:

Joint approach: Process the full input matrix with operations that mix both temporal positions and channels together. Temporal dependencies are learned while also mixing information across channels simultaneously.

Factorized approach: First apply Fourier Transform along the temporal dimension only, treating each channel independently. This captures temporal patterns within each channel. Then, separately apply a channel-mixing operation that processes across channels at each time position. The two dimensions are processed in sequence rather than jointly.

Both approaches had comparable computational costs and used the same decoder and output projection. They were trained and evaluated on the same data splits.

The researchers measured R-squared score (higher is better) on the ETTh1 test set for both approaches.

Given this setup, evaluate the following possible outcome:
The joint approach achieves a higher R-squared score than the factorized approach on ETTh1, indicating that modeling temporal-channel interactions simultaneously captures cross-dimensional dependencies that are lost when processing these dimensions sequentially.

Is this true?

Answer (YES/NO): NO